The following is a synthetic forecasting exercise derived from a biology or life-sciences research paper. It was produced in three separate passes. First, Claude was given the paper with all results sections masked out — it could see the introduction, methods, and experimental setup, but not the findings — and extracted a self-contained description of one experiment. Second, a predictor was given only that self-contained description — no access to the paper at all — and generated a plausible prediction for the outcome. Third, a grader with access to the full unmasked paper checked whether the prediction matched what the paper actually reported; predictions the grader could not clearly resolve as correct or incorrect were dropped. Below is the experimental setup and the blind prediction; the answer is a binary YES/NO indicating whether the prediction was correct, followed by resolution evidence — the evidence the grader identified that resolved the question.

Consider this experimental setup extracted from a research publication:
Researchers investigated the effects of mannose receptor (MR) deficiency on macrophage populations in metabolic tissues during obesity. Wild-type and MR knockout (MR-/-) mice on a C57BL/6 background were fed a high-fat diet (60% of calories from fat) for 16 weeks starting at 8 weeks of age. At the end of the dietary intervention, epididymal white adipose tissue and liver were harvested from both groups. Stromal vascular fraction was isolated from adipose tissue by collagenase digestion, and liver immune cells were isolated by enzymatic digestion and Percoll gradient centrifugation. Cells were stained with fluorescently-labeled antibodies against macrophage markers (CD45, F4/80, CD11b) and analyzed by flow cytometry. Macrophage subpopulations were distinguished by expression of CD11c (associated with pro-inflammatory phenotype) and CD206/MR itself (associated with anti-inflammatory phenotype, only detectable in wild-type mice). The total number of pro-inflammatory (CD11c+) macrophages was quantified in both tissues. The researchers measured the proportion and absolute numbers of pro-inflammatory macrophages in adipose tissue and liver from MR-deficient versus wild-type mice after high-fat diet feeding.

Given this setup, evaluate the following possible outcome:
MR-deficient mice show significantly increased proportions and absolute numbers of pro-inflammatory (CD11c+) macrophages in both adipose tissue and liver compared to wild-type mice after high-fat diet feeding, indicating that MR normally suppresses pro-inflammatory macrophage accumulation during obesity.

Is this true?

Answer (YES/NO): NO